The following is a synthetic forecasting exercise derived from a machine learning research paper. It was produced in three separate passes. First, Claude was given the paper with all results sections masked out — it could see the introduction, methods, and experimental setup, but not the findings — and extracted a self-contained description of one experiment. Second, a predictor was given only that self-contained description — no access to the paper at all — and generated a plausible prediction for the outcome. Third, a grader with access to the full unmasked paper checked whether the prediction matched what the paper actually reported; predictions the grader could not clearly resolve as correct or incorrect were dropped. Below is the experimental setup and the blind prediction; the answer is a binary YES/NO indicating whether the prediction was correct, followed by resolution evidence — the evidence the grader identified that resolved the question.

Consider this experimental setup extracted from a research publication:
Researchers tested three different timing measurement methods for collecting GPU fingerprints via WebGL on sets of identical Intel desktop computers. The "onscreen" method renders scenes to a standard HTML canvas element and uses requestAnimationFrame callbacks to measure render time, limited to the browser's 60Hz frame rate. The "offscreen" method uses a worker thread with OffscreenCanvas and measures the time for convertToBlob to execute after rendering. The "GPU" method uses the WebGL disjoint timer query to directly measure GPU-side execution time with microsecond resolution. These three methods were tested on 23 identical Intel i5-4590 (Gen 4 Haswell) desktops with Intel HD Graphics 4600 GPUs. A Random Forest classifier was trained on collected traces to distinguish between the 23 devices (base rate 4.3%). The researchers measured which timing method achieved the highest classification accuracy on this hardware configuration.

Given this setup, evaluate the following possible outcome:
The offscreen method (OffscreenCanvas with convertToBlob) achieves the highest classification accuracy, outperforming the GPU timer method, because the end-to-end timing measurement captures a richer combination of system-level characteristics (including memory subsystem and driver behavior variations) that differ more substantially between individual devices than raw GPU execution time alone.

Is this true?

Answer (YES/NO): YES